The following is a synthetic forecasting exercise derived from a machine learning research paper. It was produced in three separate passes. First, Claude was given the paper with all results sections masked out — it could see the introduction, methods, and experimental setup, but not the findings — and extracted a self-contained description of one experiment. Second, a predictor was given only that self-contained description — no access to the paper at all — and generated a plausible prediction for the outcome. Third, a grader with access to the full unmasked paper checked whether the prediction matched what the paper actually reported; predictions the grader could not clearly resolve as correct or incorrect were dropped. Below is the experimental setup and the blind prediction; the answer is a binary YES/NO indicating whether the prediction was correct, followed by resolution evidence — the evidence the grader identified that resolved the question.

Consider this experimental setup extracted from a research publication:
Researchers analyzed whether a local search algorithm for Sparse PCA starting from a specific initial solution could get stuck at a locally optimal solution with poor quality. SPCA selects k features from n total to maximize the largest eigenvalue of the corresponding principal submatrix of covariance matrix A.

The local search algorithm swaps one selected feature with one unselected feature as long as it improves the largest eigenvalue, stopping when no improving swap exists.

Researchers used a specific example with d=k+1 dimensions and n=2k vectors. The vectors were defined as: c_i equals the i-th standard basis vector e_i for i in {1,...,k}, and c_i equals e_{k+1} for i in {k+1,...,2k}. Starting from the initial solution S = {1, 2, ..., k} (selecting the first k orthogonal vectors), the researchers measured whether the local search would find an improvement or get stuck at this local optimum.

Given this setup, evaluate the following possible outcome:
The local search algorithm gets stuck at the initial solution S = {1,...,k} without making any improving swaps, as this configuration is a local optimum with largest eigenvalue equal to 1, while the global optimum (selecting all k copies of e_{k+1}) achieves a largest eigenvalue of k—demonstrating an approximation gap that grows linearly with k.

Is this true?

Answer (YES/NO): YES